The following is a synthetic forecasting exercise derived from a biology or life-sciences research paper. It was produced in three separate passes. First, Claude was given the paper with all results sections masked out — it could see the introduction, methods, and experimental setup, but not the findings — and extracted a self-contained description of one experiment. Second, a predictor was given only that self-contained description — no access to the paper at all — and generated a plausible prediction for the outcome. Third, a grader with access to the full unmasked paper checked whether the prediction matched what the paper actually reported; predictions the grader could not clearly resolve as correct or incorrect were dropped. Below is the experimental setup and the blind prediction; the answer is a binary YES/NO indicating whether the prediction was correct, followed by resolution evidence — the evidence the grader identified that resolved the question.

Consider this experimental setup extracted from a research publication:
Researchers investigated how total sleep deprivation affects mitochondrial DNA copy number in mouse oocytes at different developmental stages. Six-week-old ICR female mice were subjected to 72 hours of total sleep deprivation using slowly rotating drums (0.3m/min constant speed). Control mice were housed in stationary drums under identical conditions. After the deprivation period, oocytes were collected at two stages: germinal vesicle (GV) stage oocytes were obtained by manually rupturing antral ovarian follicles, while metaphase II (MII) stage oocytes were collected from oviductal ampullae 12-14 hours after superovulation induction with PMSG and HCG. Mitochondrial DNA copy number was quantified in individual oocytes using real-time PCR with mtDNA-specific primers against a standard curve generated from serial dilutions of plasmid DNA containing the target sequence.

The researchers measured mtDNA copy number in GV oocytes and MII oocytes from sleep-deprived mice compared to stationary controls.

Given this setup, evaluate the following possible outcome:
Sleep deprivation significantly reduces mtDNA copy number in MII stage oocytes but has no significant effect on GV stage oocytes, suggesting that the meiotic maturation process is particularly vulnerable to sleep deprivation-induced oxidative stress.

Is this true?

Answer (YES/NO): NO